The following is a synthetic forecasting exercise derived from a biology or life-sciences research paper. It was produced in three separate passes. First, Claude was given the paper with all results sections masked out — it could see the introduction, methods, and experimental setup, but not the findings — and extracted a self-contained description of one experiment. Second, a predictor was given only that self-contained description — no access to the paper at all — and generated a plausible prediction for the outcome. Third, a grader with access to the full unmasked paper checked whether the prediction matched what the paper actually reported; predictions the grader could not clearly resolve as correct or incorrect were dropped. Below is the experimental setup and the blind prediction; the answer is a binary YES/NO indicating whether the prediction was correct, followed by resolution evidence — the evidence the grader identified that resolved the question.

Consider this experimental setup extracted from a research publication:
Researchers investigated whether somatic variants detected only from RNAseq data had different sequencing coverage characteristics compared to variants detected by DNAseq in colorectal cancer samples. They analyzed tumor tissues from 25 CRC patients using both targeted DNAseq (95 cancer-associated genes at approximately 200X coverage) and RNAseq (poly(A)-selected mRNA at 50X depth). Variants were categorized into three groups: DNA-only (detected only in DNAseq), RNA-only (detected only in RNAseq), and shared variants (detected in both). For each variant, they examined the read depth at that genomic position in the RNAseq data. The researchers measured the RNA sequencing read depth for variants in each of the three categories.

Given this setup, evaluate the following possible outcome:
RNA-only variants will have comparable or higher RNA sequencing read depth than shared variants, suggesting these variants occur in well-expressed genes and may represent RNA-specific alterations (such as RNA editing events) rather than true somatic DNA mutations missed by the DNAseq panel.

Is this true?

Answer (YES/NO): NO